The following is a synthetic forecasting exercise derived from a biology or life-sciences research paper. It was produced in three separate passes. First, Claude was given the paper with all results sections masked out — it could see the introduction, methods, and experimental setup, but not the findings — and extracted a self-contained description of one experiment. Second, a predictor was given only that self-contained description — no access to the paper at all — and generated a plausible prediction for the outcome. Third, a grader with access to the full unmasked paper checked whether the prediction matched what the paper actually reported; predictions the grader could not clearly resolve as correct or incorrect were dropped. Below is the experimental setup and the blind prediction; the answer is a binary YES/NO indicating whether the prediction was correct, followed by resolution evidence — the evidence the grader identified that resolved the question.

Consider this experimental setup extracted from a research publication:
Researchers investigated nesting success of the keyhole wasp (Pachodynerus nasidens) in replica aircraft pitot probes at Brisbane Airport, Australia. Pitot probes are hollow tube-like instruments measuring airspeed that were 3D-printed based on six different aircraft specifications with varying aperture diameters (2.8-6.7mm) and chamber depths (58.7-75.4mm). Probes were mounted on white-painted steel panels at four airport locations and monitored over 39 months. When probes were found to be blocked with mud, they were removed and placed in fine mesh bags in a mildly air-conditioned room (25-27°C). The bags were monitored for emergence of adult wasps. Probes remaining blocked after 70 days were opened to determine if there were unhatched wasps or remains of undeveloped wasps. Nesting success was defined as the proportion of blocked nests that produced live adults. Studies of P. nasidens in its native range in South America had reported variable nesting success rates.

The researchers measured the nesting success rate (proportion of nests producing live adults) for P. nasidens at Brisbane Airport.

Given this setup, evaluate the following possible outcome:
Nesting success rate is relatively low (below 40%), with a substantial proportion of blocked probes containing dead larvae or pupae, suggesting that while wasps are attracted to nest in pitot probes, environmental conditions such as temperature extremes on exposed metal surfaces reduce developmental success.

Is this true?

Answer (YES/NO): YES